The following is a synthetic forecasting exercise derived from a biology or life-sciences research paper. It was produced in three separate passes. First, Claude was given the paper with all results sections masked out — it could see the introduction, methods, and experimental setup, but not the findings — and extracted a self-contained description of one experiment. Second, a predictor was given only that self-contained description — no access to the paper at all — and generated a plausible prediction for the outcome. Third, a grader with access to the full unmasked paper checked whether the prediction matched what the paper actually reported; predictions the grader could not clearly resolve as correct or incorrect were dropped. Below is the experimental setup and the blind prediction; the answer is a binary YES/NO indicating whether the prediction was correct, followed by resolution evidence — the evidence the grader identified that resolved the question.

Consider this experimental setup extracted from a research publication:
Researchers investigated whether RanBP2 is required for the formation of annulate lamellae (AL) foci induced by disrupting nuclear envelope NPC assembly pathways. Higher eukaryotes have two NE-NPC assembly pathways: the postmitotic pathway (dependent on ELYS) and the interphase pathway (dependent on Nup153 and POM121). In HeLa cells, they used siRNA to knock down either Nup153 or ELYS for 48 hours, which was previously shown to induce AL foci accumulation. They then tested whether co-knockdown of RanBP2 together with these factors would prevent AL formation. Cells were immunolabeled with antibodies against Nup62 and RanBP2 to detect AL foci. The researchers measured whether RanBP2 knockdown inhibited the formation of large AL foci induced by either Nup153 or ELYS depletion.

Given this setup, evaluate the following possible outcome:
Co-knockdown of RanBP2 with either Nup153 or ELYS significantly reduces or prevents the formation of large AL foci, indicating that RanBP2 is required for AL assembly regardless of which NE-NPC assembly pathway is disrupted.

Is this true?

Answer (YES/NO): YES